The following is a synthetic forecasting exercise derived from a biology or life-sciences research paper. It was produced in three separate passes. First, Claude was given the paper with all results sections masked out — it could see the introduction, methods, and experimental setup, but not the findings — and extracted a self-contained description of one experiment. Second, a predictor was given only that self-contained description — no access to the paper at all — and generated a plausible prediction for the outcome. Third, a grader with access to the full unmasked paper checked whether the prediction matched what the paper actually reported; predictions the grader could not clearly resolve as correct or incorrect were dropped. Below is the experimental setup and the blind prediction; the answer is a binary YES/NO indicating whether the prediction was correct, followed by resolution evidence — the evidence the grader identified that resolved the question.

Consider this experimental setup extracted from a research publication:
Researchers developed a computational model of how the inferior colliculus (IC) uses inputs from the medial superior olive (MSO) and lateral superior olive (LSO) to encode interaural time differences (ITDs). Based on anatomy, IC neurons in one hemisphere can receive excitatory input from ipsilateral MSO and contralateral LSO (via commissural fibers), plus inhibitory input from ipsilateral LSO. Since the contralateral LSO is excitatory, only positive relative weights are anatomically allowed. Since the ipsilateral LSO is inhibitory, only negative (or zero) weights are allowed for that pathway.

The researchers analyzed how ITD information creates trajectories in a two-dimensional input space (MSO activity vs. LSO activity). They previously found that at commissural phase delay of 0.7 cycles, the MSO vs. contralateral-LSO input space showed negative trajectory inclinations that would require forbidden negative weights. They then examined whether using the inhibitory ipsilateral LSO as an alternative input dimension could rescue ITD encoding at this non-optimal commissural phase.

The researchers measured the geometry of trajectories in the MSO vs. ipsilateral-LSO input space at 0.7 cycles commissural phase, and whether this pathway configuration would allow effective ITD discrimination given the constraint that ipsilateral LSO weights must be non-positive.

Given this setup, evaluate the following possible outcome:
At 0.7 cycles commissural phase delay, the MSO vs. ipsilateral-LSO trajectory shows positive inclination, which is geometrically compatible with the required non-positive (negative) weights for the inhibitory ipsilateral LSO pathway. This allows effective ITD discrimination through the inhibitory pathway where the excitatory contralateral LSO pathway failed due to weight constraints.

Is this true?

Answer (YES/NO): NO